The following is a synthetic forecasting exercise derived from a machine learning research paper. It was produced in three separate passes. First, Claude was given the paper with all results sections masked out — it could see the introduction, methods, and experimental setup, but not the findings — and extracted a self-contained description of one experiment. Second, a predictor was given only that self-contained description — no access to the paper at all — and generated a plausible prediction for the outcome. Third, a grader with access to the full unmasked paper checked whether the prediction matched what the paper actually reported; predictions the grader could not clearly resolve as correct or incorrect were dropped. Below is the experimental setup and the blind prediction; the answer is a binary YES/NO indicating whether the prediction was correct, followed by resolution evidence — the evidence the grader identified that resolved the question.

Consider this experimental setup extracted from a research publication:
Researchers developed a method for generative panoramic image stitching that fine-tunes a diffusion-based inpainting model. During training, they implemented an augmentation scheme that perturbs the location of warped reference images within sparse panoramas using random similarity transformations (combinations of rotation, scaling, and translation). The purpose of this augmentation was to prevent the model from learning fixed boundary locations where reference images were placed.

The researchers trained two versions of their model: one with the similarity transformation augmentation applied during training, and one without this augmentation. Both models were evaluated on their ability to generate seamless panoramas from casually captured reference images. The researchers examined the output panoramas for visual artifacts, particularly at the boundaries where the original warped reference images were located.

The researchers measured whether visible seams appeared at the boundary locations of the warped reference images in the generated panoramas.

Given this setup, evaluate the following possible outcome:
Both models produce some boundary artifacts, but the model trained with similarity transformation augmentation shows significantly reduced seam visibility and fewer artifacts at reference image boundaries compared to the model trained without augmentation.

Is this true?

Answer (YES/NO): NO